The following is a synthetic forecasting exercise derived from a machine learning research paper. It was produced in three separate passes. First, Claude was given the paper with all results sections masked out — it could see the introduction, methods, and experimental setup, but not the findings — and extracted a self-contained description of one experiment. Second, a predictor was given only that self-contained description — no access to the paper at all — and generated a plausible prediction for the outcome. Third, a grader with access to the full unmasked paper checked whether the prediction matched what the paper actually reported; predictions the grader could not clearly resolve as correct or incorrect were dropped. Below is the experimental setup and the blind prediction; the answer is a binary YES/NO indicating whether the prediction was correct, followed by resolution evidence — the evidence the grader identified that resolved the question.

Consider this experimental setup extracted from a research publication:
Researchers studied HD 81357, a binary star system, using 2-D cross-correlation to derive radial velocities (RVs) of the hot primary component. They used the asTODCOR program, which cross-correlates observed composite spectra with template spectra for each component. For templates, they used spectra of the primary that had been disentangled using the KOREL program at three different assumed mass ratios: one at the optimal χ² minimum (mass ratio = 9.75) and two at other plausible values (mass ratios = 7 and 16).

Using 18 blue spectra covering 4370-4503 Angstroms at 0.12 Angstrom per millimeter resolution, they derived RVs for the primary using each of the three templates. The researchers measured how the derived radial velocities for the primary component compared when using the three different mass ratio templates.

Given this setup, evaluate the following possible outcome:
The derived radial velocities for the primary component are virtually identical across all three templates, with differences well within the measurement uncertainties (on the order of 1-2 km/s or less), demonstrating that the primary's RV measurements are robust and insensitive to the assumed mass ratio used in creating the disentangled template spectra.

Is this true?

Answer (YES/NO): NO